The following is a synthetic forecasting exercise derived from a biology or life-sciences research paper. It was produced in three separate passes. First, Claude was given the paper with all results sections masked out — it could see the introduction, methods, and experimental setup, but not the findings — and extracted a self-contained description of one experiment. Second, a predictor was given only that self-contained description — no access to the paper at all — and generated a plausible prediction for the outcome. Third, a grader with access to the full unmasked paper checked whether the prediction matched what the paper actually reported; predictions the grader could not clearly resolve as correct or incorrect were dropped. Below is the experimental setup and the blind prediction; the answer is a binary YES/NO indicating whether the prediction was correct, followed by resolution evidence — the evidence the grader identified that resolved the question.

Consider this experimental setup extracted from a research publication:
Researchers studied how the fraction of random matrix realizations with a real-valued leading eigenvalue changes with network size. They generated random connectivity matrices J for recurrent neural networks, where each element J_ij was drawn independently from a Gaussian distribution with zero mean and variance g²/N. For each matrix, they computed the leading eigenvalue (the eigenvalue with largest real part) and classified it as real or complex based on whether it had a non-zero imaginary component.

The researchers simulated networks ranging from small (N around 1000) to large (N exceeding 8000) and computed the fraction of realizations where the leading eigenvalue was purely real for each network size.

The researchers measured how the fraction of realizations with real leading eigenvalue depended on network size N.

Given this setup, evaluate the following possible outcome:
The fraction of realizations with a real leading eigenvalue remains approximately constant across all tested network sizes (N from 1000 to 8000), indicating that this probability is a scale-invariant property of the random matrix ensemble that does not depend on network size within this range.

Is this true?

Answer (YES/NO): NO